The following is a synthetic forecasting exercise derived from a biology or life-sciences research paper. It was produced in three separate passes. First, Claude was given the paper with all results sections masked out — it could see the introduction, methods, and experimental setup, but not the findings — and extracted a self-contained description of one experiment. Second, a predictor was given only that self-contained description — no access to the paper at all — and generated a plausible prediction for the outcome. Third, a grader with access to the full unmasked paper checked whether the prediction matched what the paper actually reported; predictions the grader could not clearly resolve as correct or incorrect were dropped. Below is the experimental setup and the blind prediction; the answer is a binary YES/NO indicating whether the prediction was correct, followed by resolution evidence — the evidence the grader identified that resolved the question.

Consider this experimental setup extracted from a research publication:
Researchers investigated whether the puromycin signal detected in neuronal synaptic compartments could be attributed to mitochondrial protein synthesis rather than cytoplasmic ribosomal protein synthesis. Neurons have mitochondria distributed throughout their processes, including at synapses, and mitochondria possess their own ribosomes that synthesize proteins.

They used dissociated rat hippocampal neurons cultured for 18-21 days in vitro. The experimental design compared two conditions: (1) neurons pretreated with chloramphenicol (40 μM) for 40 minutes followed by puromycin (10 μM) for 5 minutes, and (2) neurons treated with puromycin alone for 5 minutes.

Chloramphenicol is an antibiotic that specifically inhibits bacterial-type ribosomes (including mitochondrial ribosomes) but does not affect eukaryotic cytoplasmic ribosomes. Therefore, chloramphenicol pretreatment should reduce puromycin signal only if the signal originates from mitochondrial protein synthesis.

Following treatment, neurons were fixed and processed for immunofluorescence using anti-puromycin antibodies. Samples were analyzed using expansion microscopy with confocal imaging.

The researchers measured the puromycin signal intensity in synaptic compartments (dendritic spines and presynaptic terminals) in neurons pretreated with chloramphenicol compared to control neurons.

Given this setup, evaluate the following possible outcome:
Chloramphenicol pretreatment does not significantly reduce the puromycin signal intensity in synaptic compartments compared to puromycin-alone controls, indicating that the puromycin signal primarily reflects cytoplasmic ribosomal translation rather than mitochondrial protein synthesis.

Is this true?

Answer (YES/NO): YES